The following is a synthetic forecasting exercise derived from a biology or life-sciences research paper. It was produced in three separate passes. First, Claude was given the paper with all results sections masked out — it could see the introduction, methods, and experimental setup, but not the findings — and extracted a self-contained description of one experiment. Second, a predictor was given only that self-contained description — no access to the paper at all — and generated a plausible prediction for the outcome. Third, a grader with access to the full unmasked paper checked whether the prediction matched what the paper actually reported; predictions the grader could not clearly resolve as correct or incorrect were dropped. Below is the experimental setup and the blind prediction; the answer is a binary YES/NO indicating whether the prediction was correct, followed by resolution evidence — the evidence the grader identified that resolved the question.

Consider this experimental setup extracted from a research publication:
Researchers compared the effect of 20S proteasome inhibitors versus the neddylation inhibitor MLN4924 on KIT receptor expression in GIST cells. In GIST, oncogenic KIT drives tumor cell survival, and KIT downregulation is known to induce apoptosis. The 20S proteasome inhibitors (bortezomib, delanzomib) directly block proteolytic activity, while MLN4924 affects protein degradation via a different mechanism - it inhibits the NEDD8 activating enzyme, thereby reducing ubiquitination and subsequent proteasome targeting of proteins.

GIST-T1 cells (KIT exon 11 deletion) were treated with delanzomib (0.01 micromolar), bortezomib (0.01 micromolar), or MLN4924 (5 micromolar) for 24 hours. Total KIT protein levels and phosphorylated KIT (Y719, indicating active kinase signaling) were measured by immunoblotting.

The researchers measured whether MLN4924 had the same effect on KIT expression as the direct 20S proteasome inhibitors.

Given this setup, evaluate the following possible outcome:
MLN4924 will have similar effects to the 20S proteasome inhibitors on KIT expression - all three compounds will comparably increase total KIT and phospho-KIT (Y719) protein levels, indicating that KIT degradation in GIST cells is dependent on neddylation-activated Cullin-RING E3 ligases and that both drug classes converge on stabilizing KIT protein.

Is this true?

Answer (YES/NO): NO